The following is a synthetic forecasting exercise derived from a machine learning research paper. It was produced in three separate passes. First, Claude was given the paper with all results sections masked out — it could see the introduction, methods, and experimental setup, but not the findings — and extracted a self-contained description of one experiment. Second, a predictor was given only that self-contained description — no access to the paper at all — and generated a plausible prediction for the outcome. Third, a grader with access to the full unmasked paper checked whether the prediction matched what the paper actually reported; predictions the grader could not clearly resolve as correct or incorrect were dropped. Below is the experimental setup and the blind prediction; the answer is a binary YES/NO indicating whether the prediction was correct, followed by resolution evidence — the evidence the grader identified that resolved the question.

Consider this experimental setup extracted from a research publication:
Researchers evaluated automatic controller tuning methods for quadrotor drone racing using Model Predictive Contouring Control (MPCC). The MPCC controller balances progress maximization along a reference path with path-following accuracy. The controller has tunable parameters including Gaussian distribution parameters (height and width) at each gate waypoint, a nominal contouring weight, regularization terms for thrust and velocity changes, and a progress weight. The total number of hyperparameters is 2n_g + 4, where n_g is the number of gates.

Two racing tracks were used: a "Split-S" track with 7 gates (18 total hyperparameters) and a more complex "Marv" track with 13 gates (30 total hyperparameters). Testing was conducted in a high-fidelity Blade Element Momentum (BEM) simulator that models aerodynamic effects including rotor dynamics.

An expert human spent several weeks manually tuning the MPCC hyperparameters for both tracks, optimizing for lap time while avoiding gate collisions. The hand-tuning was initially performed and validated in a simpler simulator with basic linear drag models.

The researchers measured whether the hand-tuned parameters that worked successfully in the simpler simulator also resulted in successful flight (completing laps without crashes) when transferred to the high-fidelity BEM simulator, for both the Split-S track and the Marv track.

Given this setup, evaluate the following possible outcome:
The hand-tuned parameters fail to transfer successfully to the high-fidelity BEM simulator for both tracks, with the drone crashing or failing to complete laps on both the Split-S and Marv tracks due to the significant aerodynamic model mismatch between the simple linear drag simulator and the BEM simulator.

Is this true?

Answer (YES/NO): NO